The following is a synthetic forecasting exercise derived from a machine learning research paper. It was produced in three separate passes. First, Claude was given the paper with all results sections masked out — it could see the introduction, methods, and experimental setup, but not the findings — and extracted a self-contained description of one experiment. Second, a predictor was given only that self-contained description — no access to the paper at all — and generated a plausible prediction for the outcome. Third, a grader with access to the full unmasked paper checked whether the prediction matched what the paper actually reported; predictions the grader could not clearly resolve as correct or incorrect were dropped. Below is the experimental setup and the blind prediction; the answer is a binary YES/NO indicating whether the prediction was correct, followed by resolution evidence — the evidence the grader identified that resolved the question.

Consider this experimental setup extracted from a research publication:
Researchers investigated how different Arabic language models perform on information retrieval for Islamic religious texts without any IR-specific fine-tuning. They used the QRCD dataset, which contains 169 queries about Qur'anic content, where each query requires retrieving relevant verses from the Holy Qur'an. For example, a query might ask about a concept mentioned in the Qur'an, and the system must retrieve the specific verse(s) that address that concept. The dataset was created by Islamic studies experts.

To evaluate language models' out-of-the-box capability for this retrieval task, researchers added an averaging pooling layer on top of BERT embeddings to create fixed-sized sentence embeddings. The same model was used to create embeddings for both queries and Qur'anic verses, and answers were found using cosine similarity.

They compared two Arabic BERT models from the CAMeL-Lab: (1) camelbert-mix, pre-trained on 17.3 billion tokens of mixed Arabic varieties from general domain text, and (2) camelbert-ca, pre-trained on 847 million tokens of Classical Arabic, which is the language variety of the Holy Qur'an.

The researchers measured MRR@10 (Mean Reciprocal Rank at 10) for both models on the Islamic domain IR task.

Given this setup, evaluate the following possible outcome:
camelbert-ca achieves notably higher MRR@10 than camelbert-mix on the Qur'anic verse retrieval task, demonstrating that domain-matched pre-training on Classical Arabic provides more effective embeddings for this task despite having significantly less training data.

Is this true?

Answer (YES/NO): NO